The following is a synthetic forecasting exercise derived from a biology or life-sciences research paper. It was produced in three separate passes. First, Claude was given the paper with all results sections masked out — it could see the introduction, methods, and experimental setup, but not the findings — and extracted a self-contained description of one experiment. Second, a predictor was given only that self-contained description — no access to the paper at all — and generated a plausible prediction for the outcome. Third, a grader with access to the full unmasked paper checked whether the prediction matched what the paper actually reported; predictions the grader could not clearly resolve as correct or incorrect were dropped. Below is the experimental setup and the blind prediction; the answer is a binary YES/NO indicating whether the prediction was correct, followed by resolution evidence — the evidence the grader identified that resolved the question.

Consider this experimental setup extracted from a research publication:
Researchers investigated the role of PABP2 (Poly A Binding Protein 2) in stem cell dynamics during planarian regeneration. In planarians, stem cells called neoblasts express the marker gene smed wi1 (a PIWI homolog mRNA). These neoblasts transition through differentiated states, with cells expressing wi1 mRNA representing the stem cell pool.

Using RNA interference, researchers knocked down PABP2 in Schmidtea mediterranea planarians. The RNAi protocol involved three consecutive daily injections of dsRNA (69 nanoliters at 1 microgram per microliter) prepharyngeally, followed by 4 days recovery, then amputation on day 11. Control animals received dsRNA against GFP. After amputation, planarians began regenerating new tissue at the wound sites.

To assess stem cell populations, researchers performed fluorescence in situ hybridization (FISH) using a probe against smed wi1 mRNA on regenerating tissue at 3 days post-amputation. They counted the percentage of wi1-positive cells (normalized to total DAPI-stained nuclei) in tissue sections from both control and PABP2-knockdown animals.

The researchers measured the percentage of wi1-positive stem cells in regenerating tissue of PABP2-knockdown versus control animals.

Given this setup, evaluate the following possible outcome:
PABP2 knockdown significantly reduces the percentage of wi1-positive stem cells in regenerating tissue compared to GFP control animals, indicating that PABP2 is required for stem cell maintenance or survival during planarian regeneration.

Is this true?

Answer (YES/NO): NO